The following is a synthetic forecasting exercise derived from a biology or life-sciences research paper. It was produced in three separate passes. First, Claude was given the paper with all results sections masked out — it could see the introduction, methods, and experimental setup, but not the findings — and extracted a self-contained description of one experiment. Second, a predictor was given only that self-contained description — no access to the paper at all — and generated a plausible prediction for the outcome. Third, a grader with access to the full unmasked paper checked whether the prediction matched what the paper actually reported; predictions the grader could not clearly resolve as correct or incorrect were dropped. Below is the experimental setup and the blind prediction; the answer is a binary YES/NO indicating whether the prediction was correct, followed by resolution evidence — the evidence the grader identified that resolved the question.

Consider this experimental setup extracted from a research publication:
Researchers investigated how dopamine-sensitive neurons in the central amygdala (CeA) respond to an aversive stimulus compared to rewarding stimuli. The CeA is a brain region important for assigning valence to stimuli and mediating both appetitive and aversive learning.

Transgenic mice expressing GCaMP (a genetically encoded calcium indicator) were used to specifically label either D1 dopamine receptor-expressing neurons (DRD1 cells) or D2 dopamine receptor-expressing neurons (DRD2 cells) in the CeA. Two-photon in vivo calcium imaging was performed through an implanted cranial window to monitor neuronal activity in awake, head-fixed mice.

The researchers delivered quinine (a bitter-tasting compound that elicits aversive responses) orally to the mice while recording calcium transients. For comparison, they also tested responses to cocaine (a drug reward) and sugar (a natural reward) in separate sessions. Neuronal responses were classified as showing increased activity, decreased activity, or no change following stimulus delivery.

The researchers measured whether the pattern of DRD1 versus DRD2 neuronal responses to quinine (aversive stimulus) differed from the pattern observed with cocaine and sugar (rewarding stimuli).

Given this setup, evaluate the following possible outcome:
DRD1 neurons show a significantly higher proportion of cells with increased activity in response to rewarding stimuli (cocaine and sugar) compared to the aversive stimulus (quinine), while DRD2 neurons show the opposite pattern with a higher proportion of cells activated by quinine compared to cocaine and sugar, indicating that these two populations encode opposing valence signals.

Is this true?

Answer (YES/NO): YES